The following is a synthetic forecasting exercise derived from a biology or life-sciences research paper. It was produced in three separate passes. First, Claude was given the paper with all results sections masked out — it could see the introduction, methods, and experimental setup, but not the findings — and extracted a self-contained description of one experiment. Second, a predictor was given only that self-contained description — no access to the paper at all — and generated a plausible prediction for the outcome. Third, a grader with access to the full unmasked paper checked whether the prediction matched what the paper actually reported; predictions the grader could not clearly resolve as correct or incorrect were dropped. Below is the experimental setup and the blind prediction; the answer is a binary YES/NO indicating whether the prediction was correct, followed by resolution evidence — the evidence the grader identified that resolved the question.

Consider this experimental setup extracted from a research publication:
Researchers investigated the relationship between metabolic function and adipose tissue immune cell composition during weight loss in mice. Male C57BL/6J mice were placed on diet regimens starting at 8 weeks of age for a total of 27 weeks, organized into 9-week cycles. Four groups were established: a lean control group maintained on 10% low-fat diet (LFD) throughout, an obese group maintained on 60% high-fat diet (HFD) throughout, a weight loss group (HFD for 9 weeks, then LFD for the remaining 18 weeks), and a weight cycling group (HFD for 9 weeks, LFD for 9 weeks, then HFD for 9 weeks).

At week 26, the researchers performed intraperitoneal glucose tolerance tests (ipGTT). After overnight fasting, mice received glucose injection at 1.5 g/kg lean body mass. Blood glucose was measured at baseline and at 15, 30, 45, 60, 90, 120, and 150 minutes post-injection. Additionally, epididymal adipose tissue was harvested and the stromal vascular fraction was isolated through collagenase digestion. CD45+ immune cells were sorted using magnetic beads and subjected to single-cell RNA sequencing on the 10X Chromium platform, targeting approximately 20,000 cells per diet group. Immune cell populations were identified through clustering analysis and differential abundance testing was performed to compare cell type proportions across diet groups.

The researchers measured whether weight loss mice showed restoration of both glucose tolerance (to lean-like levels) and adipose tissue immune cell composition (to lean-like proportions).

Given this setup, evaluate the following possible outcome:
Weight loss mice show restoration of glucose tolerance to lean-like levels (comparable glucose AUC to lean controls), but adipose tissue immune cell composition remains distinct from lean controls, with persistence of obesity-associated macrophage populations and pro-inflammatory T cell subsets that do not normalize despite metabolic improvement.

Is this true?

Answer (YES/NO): YES